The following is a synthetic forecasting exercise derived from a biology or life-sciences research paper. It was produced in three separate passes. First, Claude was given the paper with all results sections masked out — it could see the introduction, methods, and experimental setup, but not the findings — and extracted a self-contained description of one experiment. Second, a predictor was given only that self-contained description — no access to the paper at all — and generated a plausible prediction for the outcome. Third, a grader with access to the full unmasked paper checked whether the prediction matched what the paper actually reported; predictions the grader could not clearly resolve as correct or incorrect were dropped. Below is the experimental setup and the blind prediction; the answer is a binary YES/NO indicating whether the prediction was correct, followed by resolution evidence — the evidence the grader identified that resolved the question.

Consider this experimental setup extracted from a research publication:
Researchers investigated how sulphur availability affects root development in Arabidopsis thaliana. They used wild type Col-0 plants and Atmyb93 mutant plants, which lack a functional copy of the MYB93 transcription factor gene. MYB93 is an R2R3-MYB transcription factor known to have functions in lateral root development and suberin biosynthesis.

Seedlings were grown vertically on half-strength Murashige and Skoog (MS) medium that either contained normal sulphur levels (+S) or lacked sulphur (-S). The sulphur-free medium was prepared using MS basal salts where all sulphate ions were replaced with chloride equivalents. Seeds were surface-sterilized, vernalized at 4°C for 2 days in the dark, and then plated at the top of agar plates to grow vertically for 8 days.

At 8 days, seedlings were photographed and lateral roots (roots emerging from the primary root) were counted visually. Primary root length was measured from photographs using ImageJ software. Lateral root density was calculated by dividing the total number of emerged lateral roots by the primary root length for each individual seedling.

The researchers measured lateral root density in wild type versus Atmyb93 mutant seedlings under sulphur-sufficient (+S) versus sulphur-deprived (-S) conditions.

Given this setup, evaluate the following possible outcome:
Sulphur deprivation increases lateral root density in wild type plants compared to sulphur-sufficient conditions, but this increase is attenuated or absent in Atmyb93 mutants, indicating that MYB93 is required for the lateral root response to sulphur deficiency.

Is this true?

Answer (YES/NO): NO